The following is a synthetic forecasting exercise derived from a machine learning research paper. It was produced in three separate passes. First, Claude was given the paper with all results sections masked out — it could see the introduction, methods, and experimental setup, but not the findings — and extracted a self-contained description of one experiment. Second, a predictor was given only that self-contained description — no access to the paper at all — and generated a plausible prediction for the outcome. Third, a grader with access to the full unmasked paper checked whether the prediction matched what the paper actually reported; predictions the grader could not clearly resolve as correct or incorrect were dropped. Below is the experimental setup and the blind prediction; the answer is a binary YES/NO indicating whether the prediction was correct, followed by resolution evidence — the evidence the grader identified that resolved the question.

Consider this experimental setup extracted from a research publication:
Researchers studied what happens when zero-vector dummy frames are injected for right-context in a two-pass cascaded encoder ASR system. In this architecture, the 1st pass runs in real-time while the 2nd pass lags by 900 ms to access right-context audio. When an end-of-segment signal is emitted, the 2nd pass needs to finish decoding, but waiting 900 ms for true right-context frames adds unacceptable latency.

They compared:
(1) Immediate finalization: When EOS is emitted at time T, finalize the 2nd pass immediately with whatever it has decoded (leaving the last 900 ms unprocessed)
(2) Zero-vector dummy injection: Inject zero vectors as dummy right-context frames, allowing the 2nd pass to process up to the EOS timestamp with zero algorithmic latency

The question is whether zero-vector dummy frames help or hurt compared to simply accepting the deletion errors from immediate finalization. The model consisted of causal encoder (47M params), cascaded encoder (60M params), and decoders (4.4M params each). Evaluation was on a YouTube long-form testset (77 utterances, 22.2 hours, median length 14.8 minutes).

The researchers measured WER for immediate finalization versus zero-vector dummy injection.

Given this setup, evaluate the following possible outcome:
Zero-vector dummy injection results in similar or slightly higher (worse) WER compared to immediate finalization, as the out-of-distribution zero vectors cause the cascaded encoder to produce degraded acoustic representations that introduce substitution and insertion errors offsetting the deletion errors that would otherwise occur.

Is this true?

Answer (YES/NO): YES